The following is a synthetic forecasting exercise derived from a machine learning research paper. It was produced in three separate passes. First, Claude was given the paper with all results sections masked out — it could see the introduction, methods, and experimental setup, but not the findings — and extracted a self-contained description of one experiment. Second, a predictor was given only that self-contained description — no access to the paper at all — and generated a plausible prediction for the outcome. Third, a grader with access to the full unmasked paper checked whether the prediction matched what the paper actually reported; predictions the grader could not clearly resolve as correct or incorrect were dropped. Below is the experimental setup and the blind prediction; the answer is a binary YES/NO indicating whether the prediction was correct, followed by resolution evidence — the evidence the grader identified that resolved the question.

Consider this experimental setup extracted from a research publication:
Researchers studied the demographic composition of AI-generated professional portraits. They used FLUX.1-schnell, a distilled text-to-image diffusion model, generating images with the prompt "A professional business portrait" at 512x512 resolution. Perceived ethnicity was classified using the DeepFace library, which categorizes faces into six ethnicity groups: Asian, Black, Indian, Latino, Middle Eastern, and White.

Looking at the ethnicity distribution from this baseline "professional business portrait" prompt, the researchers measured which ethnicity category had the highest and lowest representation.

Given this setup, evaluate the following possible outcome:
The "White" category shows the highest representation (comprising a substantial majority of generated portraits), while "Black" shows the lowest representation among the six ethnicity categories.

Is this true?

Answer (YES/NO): YES